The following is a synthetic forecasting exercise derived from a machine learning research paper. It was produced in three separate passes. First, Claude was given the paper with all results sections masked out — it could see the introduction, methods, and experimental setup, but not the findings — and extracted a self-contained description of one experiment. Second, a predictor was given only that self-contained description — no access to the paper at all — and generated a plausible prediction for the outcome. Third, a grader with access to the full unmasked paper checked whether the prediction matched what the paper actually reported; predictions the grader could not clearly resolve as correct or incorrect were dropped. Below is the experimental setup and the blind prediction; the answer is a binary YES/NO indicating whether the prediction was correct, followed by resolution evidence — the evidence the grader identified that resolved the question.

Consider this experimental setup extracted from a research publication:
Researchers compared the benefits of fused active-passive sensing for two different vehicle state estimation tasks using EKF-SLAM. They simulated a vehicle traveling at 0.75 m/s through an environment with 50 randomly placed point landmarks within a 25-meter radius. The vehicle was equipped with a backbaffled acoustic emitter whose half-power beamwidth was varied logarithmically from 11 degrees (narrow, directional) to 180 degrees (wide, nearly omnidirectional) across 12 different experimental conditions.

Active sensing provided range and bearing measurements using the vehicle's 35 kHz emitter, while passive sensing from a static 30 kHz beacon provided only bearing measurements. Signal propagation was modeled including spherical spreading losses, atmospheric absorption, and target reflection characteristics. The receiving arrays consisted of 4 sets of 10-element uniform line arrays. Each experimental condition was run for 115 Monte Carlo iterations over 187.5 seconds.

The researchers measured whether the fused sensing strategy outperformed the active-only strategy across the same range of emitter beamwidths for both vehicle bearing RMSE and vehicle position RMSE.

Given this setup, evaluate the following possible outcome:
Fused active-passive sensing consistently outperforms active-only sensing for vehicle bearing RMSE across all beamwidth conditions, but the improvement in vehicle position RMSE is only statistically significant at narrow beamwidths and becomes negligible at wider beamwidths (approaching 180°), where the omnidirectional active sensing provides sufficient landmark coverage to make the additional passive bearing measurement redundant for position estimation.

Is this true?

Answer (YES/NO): NO